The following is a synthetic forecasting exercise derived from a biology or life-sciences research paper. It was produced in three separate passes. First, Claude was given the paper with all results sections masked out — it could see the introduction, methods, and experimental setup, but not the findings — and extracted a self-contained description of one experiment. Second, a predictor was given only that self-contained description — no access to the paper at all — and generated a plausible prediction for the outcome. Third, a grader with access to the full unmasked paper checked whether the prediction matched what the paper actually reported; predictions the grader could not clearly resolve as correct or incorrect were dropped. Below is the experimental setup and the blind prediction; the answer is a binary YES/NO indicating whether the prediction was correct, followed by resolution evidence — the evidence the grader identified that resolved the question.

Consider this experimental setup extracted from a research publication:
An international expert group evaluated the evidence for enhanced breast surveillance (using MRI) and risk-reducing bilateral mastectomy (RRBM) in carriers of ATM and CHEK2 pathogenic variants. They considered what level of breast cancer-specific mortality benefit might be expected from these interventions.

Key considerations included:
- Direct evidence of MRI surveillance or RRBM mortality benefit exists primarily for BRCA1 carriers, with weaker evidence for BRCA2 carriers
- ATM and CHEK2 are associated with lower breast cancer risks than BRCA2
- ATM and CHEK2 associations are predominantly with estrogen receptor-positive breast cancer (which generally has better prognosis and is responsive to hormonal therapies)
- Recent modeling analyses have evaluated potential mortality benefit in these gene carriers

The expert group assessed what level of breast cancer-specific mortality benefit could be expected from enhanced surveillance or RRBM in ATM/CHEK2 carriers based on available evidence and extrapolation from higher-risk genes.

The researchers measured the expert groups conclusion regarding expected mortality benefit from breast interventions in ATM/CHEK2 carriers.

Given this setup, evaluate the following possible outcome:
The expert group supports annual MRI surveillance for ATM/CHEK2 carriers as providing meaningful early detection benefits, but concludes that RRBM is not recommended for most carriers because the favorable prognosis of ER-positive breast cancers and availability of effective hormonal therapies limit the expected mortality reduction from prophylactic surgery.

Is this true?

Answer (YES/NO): NO